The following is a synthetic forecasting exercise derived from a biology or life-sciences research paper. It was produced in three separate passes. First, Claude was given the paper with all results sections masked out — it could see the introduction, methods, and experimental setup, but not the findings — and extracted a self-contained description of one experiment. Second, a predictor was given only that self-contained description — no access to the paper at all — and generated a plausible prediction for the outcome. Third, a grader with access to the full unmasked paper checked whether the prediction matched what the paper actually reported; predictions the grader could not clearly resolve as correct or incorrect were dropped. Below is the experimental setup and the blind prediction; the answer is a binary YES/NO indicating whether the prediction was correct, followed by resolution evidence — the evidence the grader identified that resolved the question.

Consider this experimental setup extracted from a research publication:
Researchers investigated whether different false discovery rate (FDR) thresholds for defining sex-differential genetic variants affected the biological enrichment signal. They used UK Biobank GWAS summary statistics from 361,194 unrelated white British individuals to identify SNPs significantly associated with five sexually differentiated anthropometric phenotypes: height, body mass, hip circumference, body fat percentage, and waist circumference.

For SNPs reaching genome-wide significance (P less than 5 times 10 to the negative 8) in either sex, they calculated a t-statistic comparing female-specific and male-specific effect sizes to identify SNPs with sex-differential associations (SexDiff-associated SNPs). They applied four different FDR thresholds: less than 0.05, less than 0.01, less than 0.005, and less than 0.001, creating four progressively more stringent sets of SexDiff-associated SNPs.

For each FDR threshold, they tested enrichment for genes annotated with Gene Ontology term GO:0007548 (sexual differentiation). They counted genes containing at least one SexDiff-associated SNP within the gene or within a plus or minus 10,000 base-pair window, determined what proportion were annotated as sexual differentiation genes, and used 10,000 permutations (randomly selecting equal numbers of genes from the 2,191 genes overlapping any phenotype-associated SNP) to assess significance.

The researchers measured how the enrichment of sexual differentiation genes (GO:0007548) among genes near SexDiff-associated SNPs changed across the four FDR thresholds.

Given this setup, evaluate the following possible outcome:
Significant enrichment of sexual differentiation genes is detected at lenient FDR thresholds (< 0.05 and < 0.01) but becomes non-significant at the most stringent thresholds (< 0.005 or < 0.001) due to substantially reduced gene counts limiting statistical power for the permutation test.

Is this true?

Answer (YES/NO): NO